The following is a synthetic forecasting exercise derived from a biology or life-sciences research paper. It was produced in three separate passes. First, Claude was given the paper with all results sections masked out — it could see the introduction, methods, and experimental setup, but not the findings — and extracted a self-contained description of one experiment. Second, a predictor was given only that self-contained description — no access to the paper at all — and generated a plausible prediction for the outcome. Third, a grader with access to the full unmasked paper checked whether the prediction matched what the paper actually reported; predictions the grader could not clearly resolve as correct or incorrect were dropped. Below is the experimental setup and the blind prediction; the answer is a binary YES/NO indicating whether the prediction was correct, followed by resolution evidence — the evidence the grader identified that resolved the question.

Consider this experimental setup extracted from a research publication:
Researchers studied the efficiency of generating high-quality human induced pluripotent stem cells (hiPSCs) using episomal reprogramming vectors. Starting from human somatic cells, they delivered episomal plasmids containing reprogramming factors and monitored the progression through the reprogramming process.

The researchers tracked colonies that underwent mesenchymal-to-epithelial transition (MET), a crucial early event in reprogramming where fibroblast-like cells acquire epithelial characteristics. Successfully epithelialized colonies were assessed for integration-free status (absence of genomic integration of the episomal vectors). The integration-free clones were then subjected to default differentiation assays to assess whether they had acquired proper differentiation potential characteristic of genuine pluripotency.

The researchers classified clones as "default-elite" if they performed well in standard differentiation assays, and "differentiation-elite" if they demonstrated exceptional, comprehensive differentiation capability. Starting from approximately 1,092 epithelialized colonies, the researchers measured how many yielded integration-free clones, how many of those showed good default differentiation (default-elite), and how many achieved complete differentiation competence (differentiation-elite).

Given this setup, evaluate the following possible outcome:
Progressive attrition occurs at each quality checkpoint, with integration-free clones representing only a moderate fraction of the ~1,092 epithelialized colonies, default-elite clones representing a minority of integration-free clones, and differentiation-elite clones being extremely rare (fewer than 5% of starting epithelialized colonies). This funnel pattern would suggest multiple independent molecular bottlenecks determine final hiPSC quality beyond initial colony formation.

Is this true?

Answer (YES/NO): YES